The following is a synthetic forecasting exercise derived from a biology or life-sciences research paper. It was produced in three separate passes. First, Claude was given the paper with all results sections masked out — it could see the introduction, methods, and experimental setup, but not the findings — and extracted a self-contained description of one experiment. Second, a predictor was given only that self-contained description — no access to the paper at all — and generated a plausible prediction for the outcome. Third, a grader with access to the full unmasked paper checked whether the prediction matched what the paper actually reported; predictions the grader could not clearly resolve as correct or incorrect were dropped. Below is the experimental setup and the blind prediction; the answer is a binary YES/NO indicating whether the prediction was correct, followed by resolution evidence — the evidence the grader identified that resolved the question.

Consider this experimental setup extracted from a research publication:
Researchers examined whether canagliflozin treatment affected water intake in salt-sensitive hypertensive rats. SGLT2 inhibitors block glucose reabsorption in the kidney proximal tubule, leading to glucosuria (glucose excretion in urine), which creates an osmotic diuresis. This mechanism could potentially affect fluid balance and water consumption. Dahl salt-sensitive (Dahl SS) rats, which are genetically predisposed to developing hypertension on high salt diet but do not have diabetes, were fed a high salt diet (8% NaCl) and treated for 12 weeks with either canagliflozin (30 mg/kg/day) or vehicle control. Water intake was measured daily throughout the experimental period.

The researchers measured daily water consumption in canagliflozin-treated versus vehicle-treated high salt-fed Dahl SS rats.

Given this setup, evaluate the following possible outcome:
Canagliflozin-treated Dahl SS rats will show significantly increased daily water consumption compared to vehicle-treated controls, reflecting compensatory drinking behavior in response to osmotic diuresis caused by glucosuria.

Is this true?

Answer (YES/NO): YES